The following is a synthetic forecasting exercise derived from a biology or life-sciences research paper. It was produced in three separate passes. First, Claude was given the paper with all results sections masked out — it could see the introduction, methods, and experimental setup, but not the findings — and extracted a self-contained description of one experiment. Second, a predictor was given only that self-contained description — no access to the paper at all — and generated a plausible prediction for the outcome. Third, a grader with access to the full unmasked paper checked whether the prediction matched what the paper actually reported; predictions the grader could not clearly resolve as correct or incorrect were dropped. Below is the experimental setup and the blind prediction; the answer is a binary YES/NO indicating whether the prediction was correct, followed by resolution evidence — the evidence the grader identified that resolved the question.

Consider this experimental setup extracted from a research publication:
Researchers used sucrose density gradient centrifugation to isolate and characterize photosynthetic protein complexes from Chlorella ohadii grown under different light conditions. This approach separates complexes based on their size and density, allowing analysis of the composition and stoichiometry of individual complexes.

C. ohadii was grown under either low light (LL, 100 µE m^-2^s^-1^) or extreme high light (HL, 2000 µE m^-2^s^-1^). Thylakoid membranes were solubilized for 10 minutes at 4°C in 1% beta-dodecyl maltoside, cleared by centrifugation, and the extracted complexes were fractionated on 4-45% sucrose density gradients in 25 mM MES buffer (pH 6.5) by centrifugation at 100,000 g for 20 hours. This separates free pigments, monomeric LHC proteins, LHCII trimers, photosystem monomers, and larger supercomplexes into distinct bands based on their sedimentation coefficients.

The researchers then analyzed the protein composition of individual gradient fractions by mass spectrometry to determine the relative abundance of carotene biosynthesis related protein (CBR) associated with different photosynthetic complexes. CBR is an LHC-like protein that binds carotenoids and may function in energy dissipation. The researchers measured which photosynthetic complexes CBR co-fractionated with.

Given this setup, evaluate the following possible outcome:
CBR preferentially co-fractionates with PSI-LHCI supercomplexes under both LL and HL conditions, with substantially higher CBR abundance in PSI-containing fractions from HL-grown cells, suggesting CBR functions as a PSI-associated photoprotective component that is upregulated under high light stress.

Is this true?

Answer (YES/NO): NO